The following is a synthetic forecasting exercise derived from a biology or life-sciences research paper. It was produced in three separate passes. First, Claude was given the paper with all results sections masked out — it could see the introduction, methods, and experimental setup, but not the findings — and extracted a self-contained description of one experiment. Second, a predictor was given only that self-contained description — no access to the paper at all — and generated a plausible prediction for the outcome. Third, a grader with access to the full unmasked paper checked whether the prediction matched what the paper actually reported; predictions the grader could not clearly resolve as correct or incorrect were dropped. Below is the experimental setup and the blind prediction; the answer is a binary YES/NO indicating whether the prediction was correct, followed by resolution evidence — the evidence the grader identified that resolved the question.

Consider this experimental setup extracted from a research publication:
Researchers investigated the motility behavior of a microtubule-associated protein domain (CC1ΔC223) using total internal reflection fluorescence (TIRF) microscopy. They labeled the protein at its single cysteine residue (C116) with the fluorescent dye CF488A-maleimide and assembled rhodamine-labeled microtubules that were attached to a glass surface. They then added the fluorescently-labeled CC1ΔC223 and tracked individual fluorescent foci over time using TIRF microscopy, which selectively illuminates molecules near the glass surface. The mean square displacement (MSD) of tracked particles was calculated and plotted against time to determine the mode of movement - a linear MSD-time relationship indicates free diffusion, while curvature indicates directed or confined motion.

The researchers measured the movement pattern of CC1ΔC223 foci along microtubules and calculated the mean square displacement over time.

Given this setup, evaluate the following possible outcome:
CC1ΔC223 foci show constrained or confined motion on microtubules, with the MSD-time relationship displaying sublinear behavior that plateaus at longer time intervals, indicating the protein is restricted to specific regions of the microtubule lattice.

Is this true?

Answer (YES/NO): NO